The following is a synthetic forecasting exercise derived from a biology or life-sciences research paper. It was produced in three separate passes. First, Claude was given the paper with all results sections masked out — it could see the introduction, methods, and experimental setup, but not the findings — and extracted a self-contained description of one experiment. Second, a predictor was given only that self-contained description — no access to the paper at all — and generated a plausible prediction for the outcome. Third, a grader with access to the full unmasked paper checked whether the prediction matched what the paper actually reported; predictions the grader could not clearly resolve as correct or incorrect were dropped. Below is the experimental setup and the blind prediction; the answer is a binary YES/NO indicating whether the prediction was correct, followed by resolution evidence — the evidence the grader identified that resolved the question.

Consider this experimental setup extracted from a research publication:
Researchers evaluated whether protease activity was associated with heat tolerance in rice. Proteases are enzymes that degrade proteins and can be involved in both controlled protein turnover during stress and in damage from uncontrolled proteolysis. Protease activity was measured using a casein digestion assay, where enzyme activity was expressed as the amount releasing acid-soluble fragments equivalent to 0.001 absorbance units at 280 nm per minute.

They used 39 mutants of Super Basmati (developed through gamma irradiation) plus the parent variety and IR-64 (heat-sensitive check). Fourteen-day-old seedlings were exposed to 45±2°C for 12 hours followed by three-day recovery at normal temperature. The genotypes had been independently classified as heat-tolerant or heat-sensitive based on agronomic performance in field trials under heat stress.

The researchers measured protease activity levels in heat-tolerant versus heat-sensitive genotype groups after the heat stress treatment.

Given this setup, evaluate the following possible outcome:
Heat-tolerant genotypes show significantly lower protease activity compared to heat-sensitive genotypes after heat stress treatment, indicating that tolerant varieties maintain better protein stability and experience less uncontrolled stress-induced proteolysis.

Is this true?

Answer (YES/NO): NO